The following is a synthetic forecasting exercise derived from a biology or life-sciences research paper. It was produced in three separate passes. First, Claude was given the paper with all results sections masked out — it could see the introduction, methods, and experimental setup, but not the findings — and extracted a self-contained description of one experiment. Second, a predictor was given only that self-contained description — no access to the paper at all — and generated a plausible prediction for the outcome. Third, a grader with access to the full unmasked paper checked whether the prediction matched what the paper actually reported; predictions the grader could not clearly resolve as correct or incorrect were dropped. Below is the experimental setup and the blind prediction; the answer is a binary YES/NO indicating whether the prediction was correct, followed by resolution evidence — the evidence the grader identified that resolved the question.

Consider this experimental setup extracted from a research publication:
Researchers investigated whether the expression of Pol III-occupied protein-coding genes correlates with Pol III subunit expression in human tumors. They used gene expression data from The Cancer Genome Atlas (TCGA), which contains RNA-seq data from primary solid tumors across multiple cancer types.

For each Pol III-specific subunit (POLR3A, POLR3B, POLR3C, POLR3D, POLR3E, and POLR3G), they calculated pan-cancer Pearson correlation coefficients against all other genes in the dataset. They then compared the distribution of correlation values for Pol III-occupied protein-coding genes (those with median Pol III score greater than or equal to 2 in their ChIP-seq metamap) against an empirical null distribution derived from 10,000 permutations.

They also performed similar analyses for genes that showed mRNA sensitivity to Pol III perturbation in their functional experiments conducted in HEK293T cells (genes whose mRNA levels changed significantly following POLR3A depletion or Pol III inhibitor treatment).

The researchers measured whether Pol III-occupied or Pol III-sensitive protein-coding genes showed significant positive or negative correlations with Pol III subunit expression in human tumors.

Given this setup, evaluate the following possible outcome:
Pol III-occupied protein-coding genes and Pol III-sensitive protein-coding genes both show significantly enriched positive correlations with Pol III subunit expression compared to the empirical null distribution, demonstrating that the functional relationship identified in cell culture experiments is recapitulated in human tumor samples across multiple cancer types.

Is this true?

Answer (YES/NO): YES